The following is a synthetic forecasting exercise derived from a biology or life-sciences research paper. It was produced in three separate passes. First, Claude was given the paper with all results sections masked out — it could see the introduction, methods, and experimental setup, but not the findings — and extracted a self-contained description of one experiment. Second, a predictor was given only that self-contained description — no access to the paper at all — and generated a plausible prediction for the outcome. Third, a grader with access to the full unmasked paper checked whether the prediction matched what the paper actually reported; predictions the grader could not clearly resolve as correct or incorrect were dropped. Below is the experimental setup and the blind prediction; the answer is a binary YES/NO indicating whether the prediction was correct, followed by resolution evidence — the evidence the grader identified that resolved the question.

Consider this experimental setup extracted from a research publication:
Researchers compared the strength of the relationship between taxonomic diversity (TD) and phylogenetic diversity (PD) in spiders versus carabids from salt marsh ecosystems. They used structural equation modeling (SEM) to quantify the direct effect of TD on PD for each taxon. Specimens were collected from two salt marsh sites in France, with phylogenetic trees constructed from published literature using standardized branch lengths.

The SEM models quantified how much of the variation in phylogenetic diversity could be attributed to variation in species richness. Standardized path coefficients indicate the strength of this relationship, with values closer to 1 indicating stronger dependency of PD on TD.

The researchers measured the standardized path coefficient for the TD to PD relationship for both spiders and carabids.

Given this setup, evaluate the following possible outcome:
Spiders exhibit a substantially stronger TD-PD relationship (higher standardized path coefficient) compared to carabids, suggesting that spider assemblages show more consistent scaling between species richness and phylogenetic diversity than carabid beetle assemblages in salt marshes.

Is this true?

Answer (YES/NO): NO